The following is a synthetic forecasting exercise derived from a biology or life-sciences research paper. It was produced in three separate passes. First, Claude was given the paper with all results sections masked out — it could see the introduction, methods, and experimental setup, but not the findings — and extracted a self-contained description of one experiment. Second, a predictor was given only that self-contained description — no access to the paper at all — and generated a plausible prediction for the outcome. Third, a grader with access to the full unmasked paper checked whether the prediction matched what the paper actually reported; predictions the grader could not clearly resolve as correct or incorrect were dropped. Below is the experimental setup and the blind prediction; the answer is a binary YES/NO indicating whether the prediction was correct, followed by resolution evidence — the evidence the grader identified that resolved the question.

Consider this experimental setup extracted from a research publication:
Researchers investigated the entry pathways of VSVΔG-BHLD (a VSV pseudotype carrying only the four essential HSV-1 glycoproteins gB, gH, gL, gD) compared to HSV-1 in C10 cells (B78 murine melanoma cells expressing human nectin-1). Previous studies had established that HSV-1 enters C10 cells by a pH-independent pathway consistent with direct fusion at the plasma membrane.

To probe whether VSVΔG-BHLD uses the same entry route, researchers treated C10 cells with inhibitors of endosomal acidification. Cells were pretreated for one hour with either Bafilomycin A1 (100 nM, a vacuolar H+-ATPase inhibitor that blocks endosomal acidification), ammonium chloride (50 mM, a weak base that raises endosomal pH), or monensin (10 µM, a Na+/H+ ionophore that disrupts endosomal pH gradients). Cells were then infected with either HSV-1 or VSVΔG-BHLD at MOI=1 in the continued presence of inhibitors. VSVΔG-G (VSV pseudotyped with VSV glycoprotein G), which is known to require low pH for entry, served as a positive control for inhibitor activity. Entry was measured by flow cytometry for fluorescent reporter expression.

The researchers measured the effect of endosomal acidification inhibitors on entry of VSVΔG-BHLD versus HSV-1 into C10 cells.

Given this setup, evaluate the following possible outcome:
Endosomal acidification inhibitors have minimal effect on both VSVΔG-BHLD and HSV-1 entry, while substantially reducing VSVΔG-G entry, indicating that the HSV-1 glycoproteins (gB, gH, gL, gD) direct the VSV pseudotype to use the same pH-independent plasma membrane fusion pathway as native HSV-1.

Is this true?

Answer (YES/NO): NO